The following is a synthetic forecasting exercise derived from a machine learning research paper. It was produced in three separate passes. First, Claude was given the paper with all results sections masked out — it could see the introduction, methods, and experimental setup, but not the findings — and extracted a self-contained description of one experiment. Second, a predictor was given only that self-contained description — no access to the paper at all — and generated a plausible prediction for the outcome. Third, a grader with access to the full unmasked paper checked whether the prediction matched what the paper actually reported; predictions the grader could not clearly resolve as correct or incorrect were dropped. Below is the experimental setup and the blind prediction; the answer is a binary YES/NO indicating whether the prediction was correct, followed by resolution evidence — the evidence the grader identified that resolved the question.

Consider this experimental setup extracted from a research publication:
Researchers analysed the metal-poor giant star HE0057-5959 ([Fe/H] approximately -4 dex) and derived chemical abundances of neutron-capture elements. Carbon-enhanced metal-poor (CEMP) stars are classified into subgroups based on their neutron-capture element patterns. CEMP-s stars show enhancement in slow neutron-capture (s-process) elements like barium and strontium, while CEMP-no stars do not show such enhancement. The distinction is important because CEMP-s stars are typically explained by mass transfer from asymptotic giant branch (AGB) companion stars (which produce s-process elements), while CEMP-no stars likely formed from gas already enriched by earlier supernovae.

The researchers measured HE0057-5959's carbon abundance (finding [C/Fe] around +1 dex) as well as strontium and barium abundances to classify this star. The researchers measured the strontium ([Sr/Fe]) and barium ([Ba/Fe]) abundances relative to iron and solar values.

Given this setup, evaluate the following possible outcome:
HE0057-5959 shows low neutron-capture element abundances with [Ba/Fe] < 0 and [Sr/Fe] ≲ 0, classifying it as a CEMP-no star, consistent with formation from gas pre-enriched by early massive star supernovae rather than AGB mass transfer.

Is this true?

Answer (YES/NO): YES